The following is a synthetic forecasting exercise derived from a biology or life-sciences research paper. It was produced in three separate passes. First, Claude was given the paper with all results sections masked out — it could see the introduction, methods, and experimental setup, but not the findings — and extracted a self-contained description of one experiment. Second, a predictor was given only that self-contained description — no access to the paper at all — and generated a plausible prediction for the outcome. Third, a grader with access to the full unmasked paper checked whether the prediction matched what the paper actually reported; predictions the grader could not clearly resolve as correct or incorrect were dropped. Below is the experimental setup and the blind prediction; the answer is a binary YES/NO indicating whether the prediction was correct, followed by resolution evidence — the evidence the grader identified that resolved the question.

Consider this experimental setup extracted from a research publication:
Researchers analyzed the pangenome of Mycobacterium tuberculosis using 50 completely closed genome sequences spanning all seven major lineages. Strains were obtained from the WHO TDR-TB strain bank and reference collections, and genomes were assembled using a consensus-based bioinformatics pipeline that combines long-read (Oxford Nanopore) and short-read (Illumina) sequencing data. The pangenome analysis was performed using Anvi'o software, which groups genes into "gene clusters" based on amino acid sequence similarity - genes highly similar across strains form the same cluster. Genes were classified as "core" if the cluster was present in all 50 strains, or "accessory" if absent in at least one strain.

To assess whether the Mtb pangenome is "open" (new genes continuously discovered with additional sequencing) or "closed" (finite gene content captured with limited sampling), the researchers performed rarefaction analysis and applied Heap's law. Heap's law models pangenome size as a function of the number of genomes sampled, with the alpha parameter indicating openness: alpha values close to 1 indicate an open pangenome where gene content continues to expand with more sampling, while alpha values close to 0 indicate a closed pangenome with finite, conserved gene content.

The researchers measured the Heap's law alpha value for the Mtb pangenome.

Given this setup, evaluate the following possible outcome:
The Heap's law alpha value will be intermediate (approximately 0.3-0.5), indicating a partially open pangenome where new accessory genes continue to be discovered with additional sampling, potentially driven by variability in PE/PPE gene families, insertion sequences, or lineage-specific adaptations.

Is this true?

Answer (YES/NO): NO